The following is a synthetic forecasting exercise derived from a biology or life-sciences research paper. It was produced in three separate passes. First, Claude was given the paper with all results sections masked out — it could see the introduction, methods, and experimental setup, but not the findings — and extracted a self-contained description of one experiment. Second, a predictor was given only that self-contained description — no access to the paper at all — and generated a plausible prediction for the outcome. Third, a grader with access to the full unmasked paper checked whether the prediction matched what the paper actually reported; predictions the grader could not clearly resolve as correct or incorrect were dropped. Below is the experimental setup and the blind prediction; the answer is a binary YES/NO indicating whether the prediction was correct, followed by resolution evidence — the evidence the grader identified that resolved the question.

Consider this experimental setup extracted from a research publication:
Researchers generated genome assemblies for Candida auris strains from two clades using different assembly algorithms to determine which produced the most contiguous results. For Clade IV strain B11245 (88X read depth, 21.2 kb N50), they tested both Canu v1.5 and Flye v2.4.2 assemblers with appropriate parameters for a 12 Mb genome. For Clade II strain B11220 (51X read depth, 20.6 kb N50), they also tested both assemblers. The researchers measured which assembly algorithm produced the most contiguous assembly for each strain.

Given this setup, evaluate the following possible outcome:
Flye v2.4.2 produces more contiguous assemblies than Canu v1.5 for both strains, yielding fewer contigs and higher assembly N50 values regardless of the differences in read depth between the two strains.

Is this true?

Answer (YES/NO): NO